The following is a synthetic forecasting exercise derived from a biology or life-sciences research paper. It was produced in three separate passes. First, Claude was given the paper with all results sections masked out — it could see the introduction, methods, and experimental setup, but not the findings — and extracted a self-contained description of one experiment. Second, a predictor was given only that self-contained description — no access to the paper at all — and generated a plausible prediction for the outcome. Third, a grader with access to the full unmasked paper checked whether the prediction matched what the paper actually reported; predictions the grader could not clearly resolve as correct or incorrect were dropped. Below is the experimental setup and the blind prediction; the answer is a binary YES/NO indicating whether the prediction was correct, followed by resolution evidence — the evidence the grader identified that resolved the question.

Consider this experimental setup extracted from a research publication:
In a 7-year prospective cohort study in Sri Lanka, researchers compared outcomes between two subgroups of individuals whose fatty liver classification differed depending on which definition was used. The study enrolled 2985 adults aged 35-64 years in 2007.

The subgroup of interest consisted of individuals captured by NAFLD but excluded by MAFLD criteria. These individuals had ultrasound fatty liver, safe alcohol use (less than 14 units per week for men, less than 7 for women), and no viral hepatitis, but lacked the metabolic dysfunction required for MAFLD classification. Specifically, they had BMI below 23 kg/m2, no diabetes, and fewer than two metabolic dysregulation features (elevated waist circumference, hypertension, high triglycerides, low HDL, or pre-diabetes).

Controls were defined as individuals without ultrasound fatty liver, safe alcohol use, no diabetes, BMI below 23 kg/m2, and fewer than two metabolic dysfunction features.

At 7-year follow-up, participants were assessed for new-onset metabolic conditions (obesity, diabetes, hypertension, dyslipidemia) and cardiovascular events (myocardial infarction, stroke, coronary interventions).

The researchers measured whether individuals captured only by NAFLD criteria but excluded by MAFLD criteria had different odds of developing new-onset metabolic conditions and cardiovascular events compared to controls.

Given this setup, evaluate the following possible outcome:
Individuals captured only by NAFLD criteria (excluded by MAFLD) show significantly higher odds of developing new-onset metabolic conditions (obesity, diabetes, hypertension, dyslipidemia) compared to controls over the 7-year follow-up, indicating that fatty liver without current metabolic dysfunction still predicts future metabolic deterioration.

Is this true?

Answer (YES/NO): NO